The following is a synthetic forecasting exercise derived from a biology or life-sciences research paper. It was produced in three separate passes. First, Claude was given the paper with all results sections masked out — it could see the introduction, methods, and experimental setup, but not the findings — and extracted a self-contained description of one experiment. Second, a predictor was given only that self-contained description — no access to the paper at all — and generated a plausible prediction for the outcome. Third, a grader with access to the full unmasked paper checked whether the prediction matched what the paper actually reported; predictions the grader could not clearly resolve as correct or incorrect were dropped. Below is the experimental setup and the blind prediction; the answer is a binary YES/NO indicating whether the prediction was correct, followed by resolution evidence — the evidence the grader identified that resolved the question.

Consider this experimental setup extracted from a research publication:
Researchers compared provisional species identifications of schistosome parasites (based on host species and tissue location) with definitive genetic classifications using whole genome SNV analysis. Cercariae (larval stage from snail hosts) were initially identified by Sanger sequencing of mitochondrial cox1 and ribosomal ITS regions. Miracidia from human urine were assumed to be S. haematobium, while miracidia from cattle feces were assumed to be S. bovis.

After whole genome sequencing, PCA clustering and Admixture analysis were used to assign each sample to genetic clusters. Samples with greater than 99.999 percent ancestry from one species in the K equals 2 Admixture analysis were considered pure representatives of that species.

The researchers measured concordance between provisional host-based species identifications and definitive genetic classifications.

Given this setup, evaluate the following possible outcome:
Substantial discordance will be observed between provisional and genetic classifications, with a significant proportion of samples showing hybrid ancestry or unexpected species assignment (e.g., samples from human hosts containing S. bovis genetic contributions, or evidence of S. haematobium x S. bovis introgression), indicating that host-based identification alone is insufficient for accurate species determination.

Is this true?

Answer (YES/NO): NO